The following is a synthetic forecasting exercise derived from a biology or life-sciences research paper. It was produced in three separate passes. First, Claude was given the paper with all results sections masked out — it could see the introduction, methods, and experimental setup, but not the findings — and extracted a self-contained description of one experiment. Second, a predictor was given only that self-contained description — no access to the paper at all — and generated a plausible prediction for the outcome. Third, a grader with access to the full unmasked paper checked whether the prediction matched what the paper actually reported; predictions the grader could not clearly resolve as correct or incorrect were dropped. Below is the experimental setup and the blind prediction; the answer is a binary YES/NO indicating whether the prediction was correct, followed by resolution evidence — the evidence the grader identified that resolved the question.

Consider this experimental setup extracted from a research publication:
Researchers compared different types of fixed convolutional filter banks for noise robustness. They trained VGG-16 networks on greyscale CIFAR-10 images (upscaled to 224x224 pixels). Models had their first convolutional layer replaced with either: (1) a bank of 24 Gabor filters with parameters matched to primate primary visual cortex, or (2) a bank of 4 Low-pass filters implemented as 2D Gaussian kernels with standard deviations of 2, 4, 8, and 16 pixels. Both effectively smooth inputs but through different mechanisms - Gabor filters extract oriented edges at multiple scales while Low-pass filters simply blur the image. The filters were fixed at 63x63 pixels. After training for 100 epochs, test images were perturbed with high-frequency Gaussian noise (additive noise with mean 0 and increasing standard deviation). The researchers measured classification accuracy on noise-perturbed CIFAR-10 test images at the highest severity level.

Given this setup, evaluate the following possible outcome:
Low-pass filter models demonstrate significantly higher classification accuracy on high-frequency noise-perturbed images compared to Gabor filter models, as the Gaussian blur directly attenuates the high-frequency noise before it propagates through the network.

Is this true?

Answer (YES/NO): NO